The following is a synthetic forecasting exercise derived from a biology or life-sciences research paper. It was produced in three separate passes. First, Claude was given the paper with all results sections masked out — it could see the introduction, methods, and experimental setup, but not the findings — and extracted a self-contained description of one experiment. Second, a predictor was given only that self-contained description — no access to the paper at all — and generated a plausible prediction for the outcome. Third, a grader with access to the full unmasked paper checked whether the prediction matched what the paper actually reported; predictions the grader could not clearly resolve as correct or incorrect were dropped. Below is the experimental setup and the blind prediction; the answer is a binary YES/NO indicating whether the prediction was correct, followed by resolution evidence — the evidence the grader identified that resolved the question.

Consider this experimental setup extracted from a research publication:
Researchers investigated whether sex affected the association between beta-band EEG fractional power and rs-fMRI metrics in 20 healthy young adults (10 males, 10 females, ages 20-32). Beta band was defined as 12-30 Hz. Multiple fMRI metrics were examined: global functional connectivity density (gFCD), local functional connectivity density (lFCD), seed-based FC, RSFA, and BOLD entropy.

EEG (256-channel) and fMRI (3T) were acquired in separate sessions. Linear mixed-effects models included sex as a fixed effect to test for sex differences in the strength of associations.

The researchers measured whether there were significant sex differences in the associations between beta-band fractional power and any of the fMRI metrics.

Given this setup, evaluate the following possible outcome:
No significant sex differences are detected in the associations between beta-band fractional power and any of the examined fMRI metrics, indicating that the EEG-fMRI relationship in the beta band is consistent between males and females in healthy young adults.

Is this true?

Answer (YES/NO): YES